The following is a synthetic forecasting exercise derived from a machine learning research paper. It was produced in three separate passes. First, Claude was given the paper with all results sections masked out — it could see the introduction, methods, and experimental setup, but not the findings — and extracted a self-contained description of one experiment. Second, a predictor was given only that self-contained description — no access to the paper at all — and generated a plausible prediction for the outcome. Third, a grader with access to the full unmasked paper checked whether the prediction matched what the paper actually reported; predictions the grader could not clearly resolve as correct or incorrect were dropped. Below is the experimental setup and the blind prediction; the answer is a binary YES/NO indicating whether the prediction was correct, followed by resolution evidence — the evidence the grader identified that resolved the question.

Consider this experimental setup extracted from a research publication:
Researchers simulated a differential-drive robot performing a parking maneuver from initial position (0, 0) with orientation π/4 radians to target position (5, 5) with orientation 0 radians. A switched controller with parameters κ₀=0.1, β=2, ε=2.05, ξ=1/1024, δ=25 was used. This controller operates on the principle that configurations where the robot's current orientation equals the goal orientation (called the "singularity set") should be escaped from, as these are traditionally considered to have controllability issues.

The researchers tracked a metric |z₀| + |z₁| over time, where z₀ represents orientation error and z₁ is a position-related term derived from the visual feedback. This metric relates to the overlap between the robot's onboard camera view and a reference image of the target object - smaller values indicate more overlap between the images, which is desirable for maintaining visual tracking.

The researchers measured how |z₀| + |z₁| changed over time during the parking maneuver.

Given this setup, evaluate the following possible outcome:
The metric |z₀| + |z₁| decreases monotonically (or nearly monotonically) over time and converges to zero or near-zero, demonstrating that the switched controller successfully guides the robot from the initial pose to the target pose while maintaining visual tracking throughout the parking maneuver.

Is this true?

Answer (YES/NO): NO